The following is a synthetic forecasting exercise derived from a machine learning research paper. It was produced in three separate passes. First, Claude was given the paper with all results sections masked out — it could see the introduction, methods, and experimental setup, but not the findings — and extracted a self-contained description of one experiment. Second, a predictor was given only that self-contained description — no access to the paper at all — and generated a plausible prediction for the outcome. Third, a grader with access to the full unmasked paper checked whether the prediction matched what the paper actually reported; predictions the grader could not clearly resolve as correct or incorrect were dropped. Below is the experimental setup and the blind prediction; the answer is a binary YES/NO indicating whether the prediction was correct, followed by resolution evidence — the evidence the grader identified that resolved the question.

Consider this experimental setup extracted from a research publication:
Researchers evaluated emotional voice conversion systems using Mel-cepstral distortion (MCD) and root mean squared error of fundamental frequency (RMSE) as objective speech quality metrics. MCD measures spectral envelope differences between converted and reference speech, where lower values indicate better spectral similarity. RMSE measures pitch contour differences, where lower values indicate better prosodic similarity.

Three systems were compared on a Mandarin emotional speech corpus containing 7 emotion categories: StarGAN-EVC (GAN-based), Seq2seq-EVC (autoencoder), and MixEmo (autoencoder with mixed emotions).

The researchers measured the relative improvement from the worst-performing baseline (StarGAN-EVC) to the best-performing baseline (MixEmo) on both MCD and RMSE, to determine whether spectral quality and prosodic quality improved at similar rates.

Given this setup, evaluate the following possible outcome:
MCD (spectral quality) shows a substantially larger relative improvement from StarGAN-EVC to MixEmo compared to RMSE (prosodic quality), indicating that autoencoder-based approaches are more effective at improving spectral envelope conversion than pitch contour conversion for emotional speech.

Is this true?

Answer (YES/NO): NO